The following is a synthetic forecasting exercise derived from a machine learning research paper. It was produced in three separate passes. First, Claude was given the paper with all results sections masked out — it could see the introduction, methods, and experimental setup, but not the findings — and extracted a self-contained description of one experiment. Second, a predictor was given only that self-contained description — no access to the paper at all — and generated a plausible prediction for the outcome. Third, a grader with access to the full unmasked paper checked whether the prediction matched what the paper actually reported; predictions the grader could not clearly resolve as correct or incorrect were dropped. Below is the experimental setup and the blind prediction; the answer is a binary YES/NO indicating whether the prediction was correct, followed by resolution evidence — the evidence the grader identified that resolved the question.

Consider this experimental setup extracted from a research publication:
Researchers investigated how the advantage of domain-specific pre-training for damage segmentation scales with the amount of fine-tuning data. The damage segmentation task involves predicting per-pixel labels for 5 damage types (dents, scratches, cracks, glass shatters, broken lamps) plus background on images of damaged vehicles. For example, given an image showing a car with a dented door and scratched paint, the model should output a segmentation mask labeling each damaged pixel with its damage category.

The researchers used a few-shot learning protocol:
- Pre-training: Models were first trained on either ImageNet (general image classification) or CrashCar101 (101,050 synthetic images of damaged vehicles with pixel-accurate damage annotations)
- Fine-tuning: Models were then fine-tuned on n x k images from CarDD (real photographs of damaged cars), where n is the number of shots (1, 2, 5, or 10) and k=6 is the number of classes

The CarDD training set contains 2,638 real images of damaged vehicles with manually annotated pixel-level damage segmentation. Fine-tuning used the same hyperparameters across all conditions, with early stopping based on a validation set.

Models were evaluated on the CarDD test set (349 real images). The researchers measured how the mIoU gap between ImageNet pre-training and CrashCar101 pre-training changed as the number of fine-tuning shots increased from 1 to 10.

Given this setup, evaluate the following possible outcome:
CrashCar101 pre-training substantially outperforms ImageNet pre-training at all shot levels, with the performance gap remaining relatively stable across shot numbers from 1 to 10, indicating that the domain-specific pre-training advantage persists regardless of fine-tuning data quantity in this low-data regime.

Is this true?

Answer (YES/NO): NO